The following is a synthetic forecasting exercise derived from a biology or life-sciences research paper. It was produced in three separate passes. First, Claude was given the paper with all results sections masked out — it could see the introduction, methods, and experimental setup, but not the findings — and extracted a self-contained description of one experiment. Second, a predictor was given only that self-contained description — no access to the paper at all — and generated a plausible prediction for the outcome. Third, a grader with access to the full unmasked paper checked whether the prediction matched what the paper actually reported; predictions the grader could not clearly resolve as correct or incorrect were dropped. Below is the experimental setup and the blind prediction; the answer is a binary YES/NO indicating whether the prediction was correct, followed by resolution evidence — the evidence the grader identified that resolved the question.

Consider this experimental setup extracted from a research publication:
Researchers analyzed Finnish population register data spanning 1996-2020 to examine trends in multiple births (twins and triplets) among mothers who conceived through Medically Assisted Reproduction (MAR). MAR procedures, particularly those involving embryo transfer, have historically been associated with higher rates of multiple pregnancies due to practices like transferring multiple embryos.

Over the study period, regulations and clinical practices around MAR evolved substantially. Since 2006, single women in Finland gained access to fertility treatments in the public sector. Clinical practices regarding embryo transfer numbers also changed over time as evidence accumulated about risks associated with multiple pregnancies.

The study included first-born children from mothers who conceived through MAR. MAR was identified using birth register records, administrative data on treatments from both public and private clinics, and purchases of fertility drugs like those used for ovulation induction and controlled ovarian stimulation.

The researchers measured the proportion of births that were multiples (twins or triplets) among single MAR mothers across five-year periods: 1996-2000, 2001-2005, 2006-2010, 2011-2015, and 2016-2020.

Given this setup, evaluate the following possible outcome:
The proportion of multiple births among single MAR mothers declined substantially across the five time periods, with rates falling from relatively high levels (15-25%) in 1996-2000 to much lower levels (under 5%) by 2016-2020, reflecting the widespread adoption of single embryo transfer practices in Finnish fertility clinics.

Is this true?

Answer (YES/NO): NO